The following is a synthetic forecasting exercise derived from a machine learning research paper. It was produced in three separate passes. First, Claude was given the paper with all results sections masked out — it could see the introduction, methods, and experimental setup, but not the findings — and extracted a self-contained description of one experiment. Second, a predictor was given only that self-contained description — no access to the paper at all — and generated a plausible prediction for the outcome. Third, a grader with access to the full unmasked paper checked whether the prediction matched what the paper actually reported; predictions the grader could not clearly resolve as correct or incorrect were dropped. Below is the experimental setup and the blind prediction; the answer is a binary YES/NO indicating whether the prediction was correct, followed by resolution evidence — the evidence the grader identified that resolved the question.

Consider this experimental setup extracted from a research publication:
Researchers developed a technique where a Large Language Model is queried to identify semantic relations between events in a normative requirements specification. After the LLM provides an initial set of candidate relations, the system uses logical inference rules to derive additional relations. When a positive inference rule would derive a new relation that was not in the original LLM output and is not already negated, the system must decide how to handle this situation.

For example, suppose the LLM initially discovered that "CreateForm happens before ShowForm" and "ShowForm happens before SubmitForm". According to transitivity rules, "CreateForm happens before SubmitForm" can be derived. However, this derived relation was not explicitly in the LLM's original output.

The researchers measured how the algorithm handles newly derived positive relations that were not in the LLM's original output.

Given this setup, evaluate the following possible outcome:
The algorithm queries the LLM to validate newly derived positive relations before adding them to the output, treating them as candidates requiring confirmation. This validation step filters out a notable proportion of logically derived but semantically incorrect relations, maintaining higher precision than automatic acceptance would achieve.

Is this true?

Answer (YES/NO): YES